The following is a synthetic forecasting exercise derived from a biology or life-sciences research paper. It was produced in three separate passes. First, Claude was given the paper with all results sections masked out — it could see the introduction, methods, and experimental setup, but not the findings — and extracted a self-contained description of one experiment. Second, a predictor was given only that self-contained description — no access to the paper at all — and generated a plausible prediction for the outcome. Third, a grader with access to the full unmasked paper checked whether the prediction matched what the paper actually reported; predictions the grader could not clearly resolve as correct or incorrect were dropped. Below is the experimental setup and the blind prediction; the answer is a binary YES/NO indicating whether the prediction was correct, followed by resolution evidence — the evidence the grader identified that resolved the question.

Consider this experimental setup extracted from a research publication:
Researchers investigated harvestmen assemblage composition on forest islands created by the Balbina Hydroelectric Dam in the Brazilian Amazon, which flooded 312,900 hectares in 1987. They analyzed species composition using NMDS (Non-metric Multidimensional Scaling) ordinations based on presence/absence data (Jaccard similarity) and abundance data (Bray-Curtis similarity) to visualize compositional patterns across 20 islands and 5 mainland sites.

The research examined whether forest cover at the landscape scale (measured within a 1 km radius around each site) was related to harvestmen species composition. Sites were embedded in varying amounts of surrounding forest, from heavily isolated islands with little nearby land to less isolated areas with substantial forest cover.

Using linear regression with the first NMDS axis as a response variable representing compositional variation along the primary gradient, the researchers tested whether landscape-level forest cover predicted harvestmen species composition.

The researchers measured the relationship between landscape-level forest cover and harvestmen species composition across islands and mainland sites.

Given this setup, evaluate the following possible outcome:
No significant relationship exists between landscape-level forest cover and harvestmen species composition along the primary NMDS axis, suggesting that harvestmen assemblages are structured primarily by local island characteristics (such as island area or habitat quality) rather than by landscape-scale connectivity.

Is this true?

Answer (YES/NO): NO